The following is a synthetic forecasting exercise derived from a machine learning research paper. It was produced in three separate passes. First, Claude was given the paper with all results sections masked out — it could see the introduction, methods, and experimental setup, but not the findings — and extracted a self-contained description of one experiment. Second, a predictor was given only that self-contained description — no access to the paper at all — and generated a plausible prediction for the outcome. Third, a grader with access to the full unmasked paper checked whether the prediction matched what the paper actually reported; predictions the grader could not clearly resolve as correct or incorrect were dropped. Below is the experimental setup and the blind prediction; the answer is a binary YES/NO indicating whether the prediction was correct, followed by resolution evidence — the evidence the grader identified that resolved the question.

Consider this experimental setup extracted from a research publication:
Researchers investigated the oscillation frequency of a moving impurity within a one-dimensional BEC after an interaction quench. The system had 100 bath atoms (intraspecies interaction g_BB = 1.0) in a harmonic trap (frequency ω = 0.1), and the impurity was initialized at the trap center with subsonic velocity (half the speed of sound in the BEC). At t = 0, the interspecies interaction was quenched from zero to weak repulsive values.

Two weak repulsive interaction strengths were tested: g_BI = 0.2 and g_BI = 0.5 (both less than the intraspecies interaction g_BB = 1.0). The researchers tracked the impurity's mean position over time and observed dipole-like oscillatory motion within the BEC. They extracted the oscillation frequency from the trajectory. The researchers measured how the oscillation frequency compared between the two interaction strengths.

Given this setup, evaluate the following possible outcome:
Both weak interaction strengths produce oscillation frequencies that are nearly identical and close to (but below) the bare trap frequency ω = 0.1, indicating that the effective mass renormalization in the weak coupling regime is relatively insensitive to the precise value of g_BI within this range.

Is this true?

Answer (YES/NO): NO